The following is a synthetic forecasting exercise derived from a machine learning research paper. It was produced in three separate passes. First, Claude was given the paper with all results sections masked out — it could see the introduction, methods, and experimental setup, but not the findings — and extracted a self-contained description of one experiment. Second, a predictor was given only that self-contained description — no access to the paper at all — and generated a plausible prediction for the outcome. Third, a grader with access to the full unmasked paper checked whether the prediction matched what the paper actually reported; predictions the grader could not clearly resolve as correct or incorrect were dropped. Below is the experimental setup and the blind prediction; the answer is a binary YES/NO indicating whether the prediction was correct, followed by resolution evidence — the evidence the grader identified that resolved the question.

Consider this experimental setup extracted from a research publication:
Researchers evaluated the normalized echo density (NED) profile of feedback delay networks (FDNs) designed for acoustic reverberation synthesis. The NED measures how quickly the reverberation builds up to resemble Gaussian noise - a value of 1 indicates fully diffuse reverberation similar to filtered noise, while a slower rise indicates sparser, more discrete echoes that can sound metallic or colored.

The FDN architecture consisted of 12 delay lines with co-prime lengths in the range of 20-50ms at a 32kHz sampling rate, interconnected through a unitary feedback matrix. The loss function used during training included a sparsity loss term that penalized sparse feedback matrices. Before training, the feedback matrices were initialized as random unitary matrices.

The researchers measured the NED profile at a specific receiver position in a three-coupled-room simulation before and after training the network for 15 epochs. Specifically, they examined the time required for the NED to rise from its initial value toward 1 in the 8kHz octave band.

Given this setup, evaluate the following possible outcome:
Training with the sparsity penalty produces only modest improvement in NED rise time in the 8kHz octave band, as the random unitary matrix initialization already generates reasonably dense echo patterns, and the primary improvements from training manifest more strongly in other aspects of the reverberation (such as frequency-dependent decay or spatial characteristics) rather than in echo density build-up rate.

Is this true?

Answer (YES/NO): NO